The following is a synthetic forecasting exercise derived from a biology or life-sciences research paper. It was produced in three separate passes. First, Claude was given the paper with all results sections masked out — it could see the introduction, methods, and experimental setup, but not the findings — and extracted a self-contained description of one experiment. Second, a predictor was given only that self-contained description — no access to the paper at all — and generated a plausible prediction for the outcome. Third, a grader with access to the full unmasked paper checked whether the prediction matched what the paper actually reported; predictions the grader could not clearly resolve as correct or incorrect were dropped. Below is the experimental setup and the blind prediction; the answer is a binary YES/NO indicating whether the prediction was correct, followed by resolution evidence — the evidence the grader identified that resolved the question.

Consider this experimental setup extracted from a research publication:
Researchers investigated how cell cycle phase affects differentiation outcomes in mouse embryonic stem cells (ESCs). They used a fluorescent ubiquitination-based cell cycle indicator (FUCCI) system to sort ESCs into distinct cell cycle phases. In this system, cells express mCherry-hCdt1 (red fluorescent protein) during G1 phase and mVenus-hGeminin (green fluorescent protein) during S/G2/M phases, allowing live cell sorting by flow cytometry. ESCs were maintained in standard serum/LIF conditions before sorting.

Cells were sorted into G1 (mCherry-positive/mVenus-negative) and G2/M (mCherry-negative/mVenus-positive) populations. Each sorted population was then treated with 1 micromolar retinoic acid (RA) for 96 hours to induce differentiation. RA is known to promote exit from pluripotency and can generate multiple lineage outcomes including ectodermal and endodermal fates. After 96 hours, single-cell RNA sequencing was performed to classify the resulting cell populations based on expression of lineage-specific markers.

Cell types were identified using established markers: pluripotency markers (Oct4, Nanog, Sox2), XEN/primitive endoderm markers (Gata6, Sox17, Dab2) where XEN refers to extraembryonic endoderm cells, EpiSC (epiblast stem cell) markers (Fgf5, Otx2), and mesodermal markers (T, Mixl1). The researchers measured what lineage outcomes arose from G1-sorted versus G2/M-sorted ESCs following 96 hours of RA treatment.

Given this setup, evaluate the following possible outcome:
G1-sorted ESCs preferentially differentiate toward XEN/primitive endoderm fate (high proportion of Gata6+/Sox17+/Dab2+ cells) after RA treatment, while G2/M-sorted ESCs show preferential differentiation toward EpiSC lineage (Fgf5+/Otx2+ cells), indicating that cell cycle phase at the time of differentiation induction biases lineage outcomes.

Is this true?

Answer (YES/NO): NO